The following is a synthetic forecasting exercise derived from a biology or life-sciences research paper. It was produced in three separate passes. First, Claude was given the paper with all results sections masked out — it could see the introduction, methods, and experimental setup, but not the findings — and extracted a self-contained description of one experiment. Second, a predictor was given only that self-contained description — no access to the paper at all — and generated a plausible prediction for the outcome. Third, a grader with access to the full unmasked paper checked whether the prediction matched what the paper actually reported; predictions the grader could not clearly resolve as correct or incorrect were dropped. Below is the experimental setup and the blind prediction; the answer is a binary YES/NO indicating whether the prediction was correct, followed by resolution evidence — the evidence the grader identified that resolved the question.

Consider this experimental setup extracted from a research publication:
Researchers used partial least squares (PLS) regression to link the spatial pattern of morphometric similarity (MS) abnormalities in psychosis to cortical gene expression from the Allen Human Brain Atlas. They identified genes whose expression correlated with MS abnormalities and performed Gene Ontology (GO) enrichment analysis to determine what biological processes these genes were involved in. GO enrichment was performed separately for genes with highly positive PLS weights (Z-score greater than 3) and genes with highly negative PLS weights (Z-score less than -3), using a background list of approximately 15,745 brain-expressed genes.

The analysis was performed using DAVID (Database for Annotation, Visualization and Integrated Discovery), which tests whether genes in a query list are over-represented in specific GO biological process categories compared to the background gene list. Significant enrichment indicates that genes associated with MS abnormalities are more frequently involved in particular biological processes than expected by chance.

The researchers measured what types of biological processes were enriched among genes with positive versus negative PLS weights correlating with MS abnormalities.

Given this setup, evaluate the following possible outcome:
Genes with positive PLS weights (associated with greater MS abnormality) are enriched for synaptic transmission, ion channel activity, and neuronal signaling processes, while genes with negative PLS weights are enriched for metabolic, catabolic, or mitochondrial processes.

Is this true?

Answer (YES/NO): NO